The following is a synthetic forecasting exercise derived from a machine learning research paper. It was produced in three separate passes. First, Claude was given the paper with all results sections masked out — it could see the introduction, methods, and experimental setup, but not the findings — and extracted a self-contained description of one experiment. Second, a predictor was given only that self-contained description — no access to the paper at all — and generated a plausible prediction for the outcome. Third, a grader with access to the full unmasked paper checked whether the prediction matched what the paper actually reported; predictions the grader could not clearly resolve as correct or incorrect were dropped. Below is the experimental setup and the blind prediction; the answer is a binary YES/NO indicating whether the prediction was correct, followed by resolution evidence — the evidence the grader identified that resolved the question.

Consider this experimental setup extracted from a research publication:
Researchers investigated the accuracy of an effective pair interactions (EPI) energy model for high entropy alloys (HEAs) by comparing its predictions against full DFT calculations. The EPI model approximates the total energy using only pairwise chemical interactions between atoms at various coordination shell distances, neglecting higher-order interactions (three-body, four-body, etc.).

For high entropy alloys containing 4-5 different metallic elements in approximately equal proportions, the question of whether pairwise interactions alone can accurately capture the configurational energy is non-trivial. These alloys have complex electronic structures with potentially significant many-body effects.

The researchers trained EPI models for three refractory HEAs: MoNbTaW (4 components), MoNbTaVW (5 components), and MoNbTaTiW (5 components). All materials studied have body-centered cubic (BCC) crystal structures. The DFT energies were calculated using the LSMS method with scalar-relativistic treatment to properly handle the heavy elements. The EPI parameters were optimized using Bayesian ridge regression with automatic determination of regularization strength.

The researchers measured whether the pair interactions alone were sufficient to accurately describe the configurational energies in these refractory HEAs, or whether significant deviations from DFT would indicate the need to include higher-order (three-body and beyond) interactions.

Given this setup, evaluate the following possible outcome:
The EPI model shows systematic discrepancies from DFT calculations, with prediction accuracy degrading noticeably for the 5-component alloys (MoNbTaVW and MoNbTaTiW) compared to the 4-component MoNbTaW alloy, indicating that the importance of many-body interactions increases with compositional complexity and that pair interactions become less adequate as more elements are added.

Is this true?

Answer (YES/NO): NO